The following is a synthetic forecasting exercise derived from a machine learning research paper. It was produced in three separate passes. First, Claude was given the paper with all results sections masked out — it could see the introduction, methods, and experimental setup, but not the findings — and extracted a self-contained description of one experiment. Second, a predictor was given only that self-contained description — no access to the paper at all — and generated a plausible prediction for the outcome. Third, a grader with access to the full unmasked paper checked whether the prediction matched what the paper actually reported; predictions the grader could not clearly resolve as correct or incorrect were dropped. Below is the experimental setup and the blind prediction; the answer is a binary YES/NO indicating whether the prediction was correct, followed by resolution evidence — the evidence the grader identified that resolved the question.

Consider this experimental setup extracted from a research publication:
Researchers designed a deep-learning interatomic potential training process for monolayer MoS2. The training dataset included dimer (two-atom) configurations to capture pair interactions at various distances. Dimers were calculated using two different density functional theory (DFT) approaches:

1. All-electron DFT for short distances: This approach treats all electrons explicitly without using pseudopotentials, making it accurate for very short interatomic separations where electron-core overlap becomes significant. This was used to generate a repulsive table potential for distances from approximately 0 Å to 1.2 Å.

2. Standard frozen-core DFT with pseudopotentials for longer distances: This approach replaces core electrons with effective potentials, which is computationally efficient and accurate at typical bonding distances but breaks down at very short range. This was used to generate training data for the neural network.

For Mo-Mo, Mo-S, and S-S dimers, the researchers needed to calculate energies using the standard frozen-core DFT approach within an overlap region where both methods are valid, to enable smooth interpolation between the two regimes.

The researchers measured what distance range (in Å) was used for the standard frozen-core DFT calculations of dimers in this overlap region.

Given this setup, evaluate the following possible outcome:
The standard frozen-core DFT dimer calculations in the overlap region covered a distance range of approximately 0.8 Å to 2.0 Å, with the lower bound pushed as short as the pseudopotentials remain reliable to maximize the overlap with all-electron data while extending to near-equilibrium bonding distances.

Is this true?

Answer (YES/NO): NO